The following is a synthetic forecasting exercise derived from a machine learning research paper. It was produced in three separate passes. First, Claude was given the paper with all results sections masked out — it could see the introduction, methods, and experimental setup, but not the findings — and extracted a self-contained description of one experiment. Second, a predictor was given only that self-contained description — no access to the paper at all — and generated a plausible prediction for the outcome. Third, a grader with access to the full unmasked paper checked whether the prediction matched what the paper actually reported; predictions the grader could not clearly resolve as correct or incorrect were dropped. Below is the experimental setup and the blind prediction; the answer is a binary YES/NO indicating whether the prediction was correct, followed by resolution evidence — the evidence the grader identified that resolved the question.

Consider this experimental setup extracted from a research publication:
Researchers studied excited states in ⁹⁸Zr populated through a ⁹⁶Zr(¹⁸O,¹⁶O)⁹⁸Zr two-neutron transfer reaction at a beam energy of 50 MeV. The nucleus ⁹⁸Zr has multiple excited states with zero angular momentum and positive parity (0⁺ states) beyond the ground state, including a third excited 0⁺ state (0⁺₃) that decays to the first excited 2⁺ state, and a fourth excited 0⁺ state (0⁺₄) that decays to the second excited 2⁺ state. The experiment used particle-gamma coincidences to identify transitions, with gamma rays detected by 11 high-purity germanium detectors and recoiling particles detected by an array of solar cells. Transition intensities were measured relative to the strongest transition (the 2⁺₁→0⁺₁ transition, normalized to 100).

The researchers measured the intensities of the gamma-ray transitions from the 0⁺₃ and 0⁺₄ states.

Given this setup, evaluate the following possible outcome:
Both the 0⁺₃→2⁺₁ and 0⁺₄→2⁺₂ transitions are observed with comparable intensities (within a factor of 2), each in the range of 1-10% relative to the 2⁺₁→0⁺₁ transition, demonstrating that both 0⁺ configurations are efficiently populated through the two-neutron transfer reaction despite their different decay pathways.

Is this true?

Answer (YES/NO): NO